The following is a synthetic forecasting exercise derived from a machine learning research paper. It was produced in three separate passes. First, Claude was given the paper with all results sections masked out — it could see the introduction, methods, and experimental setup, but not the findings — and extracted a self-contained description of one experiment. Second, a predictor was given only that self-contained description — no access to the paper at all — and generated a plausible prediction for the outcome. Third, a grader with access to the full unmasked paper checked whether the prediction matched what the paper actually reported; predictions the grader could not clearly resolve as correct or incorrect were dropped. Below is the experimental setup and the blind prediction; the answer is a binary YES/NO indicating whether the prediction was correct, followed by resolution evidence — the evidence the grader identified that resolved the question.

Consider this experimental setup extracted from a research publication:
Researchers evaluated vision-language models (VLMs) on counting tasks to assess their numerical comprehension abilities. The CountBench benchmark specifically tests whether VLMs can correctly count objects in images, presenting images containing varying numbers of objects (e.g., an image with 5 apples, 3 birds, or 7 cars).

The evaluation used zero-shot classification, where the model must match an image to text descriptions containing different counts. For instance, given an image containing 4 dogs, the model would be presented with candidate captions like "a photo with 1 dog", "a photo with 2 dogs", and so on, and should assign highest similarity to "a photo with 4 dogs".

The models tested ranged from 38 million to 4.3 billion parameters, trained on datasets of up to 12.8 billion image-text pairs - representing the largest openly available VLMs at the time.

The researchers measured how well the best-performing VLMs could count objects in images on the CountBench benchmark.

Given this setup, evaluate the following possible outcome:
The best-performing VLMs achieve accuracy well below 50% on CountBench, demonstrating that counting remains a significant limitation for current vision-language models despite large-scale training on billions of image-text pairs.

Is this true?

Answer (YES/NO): YES